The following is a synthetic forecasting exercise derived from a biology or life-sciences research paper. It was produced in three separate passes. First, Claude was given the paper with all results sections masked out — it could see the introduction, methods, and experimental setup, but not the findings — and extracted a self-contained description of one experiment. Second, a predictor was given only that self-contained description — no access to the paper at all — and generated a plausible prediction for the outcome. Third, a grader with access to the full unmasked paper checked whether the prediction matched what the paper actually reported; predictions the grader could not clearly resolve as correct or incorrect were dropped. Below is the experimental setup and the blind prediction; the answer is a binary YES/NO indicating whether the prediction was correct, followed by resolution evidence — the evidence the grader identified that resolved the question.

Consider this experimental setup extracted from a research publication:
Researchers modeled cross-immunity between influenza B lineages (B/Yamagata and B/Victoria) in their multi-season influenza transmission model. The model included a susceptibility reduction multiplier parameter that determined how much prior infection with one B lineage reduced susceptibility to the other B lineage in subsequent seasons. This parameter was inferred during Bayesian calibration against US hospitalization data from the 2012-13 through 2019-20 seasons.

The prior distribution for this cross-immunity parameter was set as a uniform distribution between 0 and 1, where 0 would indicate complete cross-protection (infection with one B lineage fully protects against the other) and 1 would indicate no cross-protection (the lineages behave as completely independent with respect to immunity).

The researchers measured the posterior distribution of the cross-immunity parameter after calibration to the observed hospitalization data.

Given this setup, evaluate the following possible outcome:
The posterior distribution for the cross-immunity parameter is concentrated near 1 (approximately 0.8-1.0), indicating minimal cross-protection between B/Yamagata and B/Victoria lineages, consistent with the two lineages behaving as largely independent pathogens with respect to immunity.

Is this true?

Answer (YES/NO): NO